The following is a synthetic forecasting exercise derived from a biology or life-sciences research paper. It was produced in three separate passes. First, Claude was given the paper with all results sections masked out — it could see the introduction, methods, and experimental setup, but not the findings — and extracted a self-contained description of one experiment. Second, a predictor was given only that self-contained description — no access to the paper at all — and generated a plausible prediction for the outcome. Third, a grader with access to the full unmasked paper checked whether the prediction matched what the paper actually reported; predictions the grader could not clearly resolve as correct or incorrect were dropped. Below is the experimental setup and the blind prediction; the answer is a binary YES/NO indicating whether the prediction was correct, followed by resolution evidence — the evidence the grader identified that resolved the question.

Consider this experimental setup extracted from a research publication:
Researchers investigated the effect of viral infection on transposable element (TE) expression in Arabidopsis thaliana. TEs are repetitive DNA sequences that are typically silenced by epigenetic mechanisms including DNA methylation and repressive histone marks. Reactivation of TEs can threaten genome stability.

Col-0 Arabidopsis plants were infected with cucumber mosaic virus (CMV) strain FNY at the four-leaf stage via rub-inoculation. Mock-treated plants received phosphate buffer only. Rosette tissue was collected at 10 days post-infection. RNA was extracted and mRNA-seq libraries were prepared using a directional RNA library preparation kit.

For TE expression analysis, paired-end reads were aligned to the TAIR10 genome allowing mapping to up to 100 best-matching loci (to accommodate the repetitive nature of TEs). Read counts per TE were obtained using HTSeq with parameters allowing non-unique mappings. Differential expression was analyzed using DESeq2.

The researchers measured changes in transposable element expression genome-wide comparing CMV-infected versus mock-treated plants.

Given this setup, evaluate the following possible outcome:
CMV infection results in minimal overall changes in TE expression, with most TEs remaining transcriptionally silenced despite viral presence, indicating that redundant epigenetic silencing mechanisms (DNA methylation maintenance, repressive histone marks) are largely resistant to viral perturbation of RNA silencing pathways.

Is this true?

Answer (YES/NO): YES